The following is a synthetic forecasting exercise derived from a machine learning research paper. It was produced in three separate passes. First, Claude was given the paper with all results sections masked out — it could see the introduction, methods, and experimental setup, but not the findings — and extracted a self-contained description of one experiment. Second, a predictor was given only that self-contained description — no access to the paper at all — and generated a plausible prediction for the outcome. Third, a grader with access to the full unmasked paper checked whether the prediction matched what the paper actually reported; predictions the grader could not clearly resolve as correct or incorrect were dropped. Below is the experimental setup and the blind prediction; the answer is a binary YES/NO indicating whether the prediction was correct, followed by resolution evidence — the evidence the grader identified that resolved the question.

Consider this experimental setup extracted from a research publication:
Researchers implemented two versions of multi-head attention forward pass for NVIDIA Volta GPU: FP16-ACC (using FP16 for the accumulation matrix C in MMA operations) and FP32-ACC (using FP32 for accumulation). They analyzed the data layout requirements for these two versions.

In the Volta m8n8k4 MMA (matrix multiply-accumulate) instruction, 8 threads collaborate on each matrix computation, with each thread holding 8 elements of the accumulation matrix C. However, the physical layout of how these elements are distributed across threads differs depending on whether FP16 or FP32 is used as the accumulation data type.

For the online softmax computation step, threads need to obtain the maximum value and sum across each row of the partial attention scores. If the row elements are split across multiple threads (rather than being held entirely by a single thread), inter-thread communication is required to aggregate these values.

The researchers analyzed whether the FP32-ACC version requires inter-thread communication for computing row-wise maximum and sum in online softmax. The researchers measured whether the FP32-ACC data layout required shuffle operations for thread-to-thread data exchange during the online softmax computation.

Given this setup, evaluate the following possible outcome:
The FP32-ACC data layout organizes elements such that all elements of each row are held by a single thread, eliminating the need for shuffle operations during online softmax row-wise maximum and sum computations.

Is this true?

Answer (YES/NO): NO